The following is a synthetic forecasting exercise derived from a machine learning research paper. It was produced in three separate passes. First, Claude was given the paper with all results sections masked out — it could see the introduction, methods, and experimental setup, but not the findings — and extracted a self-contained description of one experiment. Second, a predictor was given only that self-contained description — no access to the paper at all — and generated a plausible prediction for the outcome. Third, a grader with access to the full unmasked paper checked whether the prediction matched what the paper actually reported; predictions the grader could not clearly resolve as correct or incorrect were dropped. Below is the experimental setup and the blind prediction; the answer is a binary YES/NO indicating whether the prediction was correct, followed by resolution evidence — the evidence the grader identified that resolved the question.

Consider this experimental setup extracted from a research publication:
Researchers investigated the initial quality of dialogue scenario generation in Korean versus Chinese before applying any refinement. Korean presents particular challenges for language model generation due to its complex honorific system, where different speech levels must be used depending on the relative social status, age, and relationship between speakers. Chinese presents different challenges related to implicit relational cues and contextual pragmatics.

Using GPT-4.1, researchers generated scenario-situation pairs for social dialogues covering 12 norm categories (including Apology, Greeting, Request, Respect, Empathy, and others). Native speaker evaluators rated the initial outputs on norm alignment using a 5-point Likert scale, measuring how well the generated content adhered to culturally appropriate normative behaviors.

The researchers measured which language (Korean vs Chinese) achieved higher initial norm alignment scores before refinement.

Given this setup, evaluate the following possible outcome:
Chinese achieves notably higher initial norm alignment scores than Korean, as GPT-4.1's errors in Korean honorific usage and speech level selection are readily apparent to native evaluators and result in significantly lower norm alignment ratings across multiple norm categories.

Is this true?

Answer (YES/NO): YES